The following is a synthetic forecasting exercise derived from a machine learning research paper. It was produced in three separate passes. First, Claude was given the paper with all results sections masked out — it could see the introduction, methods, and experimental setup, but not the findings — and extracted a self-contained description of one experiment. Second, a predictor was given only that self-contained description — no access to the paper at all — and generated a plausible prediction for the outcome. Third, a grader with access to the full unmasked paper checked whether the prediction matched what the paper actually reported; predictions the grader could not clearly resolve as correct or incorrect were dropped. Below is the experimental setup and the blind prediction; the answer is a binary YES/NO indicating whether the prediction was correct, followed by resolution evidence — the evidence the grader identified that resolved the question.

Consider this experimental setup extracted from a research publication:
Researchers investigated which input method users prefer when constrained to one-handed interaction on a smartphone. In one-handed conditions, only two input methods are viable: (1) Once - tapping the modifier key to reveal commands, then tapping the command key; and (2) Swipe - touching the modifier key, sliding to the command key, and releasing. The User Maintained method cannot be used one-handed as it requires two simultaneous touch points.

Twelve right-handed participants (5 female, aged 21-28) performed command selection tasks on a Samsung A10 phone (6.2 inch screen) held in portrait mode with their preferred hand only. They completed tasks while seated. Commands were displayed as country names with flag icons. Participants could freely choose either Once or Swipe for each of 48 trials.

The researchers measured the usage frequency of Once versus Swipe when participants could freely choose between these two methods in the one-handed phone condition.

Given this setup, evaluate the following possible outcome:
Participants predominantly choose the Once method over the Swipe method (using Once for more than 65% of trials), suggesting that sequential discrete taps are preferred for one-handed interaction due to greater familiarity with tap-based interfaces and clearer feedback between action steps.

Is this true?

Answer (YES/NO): YES